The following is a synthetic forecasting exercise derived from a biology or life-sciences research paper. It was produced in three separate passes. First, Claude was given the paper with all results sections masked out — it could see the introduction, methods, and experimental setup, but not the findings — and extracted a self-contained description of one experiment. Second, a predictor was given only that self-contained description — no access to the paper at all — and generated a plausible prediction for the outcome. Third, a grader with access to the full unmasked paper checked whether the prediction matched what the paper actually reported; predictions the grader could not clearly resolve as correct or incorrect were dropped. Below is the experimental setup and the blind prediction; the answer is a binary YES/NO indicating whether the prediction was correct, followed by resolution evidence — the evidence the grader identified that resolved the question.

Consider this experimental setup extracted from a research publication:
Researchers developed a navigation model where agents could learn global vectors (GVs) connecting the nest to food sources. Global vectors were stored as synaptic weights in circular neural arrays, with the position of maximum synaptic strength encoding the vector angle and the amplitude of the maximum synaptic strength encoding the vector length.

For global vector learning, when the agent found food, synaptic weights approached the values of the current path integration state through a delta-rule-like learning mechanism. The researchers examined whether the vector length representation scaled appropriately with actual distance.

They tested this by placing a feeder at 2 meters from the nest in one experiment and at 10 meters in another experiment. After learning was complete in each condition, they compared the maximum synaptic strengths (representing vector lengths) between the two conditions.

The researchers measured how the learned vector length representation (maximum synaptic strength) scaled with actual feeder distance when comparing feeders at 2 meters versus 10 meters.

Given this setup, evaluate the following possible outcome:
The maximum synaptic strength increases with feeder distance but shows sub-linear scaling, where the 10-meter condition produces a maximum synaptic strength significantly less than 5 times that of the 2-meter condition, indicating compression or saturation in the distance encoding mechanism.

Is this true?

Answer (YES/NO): NO